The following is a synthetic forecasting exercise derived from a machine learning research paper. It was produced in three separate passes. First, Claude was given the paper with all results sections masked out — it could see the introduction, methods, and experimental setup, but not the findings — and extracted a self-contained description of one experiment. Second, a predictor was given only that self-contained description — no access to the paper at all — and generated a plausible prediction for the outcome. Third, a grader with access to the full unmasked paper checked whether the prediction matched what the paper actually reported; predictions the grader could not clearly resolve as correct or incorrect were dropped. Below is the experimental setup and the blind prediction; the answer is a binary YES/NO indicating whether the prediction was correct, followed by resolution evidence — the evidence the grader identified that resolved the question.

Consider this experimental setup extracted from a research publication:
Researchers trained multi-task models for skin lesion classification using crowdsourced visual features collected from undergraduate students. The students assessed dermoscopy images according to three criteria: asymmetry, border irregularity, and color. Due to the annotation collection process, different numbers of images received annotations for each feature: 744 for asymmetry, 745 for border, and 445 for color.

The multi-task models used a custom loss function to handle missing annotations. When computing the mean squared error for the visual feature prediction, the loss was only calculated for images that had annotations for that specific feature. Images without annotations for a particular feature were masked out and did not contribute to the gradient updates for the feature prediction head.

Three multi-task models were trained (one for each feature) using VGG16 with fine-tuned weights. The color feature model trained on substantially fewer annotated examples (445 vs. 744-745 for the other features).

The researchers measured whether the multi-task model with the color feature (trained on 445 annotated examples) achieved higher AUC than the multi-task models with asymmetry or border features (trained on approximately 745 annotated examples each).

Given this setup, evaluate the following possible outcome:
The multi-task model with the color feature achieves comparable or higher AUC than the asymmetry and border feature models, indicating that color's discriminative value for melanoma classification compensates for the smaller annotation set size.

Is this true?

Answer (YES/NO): NO